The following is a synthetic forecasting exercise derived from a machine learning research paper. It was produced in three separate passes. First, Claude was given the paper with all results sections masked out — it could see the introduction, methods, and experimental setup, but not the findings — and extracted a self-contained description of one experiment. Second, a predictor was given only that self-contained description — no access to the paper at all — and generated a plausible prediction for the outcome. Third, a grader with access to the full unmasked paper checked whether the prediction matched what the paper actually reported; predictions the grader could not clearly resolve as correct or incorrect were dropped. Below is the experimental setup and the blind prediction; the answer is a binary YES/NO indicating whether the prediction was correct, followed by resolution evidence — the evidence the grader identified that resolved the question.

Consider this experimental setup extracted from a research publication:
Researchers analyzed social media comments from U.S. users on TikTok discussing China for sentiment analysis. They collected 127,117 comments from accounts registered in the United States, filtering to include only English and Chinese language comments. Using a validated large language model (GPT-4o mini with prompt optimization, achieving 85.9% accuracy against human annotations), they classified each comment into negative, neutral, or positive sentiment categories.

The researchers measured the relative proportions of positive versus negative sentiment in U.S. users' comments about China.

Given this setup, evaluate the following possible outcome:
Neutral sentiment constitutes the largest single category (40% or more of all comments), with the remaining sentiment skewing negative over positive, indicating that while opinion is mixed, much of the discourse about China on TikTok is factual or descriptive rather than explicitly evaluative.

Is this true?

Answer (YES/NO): NO